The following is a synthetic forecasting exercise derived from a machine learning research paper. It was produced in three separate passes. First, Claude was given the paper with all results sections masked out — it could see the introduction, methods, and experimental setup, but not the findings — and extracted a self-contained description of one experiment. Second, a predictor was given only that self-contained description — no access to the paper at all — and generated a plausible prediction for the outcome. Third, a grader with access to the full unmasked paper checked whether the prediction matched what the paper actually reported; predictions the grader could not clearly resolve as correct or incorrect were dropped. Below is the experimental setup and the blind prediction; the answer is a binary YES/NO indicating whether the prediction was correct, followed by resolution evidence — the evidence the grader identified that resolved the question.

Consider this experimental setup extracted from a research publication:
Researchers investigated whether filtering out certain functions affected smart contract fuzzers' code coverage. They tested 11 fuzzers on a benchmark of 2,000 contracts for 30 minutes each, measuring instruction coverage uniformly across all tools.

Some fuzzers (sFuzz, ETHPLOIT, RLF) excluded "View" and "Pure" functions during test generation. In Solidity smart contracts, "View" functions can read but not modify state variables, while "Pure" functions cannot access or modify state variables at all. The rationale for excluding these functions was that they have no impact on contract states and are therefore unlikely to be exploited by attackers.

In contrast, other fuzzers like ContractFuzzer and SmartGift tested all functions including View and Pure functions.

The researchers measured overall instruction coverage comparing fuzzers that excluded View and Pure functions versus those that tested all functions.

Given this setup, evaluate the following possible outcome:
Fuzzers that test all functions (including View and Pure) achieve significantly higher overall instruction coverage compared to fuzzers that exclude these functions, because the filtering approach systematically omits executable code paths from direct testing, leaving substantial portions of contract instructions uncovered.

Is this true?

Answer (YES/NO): NO